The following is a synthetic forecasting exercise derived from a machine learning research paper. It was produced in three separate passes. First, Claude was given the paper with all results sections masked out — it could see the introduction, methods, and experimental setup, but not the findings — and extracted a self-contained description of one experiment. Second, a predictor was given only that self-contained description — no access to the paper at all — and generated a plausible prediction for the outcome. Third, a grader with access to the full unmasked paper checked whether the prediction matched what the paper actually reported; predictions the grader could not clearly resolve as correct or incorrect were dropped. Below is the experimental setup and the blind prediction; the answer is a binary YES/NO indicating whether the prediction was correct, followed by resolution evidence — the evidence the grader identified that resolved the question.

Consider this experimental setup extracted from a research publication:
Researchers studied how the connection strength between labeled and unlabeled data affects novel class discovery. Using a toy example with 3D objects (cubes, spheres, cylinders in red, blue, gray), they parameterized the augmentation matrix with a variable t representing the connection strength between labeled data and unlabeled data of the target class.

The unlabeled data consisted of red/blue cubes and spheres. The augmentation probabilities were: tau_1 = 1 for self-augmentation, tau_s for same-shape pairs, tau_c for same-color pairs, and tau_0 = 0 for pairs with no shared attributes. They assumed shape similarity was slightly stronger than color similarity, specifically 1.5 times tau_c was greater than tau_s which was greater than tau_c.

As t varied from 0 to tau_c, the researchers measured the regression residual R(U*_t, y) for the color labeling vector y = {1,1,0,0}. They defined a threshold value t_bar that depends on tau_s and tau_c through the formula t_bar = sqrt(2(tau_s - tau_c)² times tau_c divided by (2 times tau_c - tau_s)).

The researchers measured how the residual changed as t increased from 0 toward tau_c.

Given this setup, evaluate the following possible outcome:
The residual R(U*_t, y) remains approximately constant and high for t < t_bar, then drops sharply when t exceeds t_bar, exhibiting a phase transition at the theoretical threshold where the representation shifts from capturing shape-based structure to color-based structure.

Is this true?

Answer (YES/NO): NO